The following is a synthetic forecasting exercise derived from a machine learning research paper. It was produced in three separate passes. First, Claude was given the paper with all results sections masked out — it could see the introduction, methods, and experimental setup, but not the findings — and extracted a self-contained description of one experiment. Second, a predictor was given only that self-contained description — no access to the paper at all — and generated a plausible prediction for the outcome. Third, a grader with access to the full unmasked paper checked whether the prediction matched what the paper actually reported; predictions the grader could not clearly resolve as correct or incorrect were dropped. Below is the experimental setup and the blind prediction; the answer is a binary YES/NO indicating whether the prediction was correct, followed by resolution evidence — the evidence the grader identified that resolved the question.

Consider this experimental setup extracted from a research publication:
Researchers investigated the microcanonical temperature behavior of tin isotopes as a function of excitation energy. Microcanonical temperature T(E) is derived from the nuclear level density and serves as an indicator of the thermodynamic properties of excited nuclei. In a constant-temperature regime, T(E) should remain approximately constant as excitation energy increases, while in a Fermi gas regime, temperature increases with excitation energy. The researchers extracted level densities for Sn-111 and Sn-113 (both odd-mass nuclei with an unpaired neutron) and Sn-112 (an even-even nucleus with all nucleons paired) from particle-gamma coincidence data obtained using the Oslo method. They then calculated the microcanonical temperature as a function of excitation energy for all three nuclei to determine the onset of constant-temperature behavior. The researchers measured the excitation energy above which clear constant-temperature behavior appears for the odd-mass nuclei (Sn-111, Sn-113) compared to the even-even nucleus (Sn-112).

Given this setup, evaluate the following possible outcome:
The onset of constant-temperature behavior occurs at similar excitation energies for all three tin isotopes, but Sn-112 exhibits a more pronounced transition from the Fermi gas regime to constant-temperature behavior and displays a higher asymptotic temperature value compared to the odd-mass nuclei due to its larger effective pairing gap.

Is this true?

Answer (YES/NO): NO